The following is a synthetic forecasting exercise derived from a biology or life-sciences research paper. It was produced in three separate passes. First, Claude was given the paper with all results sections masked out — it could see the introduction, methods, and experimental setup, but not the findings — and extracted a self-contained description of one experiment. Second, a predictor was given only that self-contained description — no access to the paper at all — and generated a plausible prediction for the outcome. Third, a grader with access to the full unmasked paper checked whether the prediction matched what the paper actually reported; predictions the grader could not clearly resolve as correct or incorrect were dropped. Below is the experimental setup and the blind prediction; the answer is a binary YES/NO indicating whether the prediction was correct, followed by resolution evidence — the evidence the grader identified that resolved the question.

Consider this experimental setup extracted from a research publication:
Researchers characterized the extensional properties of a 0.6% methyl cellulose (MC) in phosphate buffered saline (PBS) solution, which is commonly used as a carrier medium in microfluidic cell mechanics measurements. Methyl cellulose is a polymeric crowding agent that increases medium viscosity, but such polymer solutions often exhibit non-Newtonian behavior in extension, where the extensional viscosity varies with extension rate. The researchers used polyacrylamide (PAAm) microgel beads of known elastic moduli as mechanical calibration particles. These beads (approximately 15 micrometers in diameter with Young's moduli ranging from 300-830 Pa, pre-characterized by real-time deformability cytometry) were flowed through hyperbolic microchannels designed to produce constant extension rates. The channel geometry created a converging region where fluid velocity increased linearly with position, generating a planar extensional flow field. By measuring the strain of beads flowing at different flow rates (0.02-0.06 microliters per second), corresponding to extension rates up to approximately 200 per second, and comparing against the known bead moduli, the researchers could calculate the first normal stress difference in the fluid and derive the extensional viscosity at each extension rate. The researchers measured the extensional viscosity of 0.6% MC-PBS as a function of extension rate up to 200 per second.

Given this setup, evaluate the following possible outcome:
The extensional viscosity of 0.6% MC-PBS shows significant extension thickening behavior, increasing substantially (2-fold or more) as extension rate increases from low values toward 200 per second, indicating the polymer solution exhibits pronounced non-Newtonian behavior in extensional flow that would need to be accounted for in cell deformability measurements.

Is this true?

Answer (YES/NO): NO